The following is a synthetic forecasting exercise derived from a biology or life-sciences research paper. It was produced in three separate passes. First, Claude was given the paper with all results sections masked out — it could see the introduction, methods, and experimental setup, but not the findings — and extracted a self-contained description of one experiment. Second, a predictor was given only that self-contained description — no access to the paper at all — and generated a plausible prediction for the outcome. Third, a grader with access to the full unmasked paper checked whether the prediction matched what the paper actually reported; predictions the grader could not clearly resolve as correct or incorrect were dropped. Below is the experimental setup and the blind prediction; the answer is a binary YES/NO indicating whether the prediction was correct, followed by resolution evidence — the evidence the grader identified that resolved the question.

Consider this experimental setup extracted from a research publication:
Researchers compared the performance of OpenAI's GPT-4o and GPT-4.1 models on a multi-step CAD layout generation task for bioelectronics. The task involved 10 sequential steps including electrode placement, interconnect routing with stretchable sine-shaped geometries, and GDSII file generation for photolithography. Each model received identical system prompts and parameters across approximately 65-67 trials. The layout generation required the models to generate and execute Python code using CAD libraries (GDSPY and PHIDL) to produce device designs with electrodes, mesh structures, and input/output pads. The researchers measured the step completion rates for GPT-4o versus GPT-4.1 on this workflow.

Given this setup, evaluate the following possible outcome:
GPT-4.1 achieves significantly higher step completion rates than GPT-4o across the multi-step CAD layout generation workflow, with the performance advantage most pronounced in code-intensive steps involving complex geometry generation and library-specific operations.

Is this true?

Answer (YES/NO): NO